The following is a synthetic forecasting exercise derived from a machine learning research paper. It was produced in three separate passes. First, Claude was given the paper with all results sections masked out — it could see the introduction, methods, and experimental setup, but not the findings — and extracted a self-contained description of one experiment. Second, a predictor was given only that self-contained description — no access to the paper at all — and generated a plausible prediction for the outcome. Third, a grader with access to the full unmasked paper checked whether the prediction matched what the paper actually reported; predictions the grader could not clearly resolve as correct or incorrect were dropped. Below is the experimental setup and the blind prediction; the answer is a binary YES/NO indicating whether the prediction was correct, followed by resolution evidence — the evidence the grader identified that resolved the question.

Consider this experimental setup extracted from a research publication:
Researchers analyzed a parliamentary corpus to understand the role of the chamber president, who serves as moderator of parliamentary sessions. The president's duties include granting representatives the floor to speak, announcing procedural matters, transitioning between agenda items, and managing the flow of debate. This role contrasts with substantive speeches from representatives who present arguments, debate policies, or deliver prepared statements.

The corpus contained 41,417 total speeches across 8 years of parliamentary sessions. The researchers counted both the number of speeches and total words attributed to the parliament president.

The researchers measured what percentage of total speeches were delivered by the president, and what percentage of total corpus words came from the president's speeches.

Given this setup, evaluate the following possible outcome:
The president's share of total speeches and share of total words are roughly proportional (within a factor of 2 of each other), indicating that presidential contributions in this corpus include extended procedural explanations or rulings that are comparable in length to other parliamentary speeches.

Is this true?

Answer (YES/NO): NO